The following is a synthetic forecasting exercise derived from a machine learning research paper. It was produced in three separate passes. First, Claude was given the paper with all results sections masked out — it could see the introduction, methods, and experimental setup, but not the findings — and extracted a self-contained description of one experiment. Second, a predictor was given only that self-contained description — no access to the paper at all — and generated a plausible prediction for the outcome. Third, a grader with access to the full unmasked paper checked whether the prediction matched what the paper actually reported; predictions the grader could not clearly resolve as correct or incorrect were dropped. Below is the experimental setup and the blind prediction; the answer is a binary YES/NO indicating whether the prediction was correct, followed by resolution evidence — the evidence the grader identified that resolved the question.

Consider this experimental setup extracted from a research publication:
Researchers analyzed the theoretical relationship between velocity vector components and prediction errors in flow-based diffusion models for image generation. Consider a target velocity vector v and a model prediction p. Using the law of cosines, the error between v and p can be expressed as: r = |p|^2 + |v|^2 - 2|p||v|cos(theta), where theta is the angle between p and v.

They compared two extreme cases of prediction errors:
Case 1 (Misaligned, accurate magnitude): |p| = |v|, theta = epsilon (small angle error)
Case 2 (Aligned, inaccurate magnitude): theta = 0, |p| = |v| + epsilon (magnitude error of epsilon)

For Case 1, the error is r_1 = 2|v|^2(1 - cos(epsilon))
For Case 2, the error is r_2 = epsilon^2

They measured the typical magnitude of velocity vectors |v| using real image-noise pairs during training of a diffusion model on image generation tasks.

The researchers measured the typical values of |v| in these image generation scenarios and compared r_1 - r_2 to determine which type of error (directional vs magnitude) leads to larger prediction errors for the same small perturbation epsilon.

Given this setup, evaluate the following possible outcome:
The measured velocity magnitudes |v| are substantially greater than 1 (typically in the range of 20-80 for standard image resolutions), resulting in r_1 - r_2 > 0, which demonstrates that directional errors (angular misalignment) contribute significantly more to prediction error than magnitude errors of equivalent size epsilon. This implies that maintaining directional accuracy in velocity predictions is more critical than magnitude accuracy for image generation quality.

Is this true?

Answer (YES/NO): NO